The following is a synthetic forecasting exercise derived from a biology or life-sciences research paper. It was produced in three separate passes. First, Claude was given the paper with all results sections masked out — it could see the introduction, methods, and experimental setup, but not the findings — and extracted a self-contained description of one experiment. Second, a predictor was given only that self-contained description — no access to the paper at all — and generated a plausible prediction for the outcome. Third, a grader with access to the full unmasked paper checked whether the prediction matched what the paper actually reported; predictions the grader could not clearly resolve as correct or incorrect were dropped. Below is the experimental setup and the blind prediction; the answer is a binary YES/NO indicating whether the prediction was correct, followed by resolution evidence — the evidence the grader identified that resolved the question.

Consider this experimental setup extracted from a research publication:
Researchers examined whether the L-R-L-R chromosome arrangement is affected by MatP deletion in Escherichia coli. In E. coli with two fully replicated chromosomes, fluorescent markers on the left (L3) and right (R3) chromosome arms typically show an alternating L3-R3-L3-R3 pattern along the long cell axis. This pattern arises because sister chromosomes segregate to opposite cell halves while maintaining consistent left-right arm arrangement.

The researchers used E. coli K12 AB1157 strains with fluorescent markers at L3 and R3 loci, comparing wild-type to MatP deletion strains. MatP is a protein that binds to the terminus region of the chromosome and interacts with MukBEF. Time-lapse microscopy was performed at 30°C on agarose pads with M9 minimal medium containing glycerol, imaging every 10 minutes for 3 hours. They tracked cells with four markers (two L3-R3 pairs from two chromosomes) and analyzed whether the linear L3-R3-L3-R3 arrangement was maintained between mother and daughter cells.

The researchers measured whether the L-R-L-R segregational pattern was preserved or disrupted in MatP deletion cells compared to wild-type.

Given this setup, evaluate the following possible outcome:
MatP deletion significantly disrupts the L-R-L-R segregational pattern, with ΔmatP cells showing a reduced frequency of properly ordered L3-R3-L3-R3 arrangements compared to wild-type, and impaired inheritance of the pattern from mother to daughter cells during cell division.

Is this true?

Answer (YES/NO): NO